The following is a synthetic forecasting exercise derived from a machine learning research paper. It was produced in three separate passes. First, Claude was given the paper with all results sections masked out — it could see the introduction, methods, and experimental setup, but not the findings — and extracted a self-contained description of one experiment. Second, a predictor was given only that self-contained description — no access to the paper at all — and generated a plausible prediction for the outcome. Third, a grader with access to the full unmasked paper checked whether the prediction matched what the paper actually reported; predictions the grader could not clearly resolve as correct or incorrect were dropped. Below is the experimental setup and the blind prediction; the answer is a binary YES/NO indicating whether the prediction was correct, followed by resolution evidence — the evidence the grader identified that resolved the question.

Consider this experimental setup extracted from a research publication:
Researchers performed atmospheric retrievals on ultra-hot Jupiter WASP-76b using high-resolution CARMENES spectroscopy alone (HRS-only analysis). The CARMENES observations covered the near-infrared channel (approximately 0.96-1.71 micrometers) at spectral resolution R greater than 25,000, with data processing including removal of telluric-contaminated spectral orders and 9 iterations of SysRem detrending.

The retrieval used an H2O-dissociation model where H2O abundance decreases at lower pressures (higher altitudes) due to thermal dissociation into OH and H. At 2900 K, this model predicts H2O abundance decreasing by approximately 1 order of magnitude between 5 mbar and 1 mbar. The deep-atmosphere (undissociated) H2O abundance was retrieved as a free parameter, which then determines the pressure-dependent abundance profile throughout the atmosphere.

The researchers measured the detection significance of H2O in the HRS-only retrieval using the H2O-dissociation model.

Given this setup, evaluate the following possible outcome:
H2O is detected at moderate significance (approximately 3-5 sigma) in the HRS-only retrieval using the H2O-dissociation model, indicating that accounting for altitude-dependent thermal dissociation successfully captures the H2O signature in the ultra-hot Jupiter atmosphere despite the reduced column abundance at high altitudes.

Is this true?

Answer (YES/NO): NO